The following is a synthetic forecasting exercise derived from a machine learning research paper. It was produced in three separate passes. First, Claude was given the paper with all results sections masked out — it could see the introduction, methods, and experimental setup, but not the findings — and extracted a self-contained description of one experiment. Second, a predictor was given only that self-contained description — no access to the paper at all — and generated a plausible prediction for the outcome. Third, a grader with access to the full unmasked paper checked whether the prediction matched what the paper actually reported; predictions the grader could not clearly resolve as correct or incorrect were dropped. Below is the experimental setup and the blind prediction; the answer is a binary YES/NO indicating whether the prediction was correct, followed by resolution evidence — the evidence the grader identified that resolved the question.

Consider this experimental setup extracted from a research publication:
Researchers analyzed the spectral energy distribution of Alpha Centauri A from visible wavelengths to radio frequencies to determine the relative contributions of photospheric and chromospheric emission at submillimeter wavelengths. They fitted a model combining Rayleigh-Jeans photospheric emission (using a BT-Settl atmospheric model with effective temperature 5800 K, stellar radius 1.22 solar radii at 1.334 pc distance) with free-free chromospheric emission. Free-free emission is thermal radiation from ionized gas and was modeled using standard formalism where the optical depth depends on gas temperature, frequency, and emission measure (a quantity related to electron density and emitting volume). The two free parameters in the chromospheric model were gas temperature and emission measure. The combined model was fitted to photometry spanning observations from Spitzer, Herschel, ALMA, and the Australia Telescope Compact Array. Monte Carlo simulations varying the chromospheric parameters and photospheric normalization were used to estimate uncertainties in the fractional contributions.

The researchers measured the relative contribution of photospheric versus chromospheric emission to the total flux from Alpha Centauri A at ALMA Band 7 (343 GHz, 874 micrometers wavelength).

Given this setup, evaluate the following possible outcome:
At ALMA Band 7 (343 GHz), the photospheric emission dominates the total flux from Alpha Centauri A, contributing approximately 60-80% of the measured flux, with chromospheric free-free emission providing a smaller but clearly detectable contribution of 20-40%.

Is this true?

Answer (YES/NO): NO